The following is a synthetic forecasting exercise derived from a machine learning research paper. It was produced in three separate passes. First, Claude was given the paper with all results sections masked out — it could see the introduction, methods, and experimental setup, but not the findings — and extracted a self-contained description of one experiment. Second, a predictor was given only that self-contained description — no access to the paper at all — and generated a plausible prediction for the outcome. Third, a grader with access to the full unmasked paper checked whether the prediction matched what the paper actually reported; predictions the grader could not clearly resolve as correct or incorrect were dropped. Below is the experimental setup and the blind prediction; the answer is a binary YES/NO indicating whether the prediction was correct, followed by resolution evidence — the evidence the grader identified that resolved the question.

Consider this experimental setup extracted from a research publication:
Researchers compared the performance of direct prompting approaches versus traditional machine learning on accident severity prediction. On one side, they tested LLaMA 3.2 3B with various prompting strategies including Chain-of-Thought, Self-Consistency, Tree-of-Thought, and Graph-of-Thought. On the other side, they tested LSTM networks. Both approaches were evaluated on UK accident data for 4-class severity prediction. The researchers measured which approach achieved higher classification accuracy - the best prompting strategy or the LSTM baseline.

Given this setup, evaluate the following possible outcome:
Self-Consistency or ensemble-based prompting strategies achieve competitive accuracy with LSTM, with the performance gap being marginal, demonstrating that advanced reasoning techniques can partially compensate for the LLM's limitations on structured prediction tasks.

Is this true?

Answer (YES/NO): NO